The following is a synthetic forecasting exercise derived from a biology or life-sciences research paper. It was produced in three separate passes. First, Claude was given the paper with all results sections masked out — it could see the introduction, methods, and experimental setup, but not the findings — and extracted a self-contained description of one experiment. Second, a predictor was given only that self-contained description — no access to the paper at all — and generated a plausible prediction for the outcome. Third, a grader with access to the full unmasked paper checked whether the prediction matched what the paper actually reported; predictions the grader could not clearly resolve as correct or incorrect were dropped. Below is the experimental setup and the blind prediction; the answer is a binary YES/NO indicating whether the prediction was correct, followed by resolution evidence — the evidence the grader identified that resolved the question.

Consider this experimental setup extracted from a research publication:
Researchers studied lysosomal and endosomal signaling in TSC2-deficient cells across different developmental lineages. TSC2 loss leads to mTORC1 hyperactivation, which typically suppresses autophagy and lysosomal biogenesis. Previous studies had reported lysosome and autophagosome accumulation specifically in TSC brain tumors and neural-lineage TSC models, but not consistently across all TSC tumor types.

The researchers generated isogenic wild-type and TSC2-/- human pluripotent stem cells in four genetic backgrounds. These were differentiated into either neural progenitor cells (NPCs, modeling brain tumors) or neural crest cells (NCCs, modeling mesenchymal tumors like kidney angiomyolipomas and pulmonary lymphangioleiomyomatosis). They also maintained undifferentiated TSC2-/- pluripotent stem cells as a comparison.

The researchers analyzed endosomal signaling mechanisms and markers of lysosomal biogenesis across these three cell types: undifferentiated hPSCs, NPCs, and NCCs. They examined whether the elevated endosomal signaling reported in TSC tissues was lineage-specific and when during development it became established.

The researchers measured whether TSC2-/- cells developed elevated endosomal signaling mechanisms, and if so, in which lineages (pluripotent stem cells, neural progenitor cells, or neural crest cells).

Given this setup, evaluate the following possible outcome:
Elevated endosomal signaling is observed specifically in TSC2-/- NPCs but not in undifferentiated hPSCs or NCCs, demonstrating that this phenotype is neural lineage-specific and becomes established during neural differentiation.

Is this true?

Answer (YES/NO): YES